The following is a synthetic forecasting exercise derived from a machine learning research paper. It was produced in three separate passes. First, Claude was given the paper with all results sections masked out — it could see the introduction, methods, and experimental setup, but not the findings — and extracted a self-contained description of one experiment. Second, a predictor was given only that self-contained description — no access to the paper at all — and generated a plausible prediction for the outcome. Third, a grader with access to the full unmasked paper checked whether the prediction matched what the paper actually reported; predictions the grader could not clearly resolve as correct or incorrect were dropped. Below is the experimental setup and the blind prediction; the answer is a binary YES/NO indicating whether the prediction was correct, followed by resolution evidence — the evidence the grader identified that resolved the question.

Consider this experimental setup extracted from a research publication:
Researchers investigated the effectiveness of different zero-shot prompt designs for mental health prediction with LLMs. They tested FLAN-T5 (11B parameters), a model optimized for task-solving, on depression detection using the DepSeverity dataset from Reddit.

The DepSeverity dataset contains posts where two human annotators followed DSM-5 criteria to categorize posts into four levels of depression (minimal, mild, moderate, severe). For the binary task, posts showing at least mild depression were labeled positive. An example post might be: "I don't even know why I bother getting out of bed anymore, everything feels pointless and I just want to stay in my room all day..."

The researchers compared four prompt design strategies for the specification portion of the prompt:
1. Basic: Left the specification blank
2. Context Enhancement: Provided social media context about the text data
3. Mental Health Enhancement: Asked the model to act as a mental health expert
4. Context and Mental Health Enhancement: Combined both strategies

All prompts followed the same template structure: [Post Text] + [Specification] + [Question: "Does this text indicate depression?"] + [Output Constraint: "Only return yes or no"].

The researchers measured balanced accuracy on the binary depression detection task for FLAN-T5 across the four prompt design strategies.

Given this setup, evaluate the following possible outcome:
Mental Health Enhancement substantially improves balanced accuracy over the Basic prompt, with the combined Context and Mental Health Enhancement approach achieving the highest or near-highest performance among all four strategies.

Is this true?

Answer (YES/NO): NO